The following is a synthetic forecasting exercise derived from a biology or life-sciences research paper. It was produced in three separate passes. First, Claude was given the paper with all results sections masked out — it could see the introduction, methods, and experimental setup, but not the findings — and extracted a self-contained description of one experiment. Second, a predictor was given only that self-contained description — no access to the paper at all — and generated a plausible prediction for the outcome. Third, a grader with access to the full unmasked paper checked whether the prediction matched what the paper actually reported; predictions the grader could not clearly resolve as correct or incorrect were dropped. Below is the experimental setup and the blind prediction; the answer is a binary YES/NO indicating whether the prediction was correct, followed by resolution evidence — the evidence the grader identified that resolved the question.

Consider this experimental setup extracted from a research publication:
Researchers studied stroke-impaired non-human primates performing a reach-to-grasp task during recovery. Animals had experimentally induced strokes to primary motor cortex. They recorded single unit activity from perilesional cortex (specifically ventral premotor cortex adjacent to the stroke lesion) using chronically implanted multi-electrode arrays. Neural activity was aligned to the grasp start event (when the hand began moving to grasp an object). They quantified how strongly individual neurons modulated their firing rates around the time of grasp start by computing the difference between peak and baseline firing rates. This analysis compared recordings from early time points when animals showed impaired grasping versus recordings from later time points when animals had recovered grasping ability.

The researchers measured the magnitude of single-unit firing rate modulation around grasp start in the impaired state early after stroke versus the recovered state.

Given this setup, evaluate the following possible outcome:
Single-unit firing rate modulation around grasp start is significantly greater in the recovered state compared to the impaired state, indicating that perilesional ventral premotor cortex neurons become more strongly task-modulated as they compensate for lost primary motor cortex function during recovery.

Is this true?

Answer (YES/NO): YES